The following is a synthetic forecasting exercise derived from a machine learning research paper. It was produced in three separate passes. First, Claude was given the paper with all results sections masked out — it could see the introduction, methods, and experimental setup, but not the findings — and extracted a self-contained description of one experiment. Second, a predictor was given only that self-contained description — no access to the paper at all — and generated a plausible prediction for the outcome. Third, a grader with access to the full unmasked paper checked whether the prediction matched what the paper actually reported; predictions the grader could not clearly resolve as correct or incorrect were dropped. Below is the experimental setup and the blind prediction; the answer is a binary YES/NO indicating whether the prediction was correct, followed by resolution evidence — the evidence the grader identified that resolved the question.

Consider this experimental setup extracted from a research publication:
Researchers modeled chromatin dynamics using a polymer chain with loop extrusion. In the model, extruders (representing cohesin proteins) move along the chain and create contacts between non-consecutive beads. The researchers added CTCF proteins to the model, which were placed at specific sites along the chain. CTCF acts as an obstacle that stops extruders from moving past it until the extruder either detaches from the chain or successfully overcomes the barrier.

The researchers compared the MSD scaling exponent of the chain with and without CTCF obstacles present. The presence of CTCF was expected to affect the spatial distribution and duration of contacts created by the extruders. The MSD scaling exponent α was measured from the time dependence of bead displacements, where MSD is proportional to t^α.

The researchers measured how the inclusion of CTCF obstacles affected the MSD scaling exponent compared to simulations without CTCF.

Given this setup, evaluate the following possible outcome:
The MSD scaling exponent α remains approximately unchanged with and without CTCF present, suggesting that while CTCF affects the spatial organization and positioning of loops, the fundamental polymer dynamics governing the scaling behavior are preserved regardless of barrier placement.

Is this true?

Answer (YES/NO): NO